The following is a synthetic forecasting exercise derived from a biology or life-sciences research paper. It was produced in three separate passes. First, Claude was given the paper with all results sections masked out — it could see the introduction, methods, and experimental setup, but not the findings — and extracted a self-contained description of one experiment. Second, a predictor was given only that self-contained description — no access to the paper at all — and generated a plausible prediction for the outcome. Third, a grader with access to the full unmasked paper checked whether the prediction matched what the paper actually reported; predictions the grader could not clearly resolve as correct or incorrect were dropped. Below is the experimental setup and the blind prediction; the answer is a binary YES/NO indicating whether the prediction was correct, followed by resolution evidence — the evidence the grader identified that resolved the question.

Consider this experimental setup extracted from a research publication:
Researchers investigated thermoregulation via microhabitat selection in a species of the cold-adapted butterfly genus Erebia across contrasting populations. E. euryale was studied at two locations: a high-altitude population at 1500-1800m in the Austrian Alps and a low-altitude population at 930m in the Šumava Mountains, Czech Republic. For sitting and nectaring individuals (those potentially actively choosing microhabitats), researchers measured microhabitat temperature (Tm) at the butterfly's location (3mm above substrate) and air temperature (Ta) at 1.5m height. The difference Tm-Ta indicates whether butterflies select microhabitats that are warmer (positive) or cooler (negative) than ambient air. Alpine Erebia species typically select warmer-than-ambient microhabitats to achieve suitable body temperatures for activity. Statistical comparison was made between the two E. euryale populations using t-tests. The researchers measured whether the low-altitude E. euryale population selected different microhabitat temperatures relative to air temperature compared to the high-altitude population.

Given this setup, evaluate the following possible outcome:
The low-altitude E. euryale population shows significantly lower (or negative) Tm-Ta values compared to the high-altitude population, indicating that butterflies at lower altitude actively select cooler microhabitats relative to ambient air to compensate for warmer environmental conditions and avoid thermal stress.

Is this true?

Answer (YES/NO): NO